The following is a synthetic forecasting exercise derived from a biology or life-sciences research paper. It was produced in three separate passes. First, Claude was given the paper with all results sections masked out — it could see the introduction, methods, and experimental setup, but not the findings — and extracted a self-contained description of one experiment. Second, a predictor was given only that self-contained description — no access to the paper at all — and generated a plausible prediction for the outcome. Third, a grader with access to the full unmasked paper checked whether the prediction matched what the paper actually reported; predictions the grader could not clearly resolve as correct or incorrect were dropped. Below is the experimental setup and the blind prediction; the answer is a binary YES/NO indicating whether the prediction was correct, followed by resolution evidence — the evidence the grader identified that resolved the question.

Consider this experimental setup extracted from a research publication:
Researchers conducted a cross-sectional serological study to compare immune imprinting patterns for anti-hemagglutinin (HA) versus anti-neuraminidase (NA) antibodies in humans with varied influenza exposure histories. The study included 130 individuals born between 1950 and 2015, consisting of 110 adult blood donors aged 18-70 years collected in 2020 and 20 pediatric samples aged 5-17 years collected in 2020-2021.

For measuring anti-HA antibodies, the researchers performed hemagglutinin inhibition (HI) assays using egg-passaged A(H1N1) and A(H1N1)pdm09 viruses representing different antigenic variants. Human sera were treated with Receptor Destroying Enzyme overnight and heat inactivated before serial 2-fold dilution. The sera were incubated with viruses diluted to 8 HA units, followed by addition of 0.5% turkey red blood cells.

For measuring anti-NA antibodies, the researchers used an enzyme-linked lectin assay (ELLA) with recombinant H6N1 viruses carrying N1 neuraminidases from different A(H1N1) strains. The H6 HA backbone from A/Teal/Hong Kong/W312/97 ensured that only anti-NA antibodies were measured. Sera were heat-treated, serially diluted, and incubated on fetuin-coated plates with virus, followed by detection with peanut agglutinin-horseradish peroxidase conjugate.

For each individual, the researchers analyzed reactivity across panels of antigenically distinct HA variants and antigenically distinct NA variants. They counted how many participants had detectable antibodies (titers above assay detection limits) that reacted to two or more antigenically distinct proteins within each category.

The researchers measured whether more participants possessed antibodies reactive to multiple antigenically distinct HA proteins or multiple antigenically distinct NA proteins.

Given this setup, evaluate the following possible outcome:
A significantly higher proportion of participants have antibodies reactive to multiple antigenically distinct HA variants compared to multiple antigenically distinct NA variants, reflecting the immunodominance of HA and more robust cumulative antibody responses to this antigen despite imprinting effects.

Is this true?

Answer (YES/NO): NO